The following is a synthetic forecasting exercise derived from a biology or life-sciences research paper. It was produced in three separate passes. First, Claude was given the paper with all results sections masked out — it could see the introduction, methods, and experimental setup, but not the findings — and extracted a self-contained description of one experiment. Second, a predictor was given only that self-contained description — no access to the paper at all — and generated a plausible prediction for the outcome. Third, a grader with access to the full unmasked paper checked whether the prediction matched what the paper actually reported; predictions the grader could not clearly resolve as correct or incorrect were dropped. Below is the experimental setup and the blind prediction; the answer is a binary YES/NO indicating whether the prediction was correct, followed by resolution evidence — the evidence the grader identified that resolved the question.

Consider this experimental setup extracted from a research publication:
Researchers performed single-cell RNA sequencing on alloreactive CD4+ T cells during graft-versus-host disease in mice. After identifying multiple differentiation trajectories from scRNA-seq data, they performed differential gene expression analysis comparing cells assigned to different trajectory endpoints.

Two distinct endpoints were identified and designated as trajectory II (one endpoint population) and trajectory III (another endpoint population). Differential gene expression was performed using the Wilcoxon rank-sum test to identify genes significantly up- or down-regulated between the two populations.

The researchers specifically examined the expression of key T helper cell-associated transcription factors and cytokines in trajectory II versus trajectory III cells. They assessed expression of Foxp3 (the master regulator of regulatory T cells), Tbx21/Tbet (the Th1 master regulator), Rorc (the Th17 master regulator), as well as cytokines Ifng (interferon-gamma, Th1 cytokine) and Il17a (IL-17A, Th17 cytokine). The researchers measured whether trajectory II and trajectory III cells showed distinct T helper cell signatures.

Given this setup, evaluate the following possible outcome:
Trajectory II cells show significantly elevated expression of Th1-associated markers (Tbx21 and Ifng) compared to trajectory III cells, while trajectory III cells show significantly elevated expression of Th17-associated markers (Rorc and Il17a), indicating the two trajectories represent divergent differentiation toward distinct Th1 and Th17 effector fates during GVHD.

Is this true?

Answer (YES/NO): NO